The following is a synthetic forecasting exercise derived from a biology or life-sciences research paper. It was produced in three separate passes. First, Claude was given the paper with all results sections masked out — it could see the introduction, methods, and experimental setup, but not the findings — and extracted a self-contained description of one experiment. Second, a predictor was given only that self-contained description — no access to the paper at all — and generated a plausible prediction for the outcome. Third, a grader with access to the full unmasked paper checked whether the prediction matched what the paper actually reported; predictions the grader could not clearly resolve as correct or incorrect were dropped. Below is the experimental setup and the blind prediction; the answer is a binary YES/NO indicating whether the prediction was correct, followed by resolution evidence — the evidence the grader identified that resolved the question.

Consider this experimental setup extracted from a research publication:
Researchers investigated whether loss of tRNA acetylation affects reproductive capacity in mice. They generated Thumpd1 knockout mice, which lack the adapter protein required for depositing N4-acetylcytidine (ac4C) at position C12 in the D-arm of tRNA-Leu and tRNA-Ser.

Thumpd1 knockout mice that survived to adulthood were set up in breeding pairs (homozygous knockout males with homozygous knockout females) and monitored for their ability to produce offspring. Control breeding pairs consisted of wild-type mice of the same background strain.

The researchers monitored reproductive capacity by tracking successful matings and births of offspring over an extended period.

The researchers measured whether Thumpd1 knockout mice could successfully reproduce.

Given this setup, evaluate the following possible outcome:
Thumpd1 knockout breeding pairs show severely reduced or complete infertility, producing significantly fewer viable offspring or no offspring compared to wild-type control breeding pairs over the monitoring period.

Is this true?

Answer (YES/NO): YES